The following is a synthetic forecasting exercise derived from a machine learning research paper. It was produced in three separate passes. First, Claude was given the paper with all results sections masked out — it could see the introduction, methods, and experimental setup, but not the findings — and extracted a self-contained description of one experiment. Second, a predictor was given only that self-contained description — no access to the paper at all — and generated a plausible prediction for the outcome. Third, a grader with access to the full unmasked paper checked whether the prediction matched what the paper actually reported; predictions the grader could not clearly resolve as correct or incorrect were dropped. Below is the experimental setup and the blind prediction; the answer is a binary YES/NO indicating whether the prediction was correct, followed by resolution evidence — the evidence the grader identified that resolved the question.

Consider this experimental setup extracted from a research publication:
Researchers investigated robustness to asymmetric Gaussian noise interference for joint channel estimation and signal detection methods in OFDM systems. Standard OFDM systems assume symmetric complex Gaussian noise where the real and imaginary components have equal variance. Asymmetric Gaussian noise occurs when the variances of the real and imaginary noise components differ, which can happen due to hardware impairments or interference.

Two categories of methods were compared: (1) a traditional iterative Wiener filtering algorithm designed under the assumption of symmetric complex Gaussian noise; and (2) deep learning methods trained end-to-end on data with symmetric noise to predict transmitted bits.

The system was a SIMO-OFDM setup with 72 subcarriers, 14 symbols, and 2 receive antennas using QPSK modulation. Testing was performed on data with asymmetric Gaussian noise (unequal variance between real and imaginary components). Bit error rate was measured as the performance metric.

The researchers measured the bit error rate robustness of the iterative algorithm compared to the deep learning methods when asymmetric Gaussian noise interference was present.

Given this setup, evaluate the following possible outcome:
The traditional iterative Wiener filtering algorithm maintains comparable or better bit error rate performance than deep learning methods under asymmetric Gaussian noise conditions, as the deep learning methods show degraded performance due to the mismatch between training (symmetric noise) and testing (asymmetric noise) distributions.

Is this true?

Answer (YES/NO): NO